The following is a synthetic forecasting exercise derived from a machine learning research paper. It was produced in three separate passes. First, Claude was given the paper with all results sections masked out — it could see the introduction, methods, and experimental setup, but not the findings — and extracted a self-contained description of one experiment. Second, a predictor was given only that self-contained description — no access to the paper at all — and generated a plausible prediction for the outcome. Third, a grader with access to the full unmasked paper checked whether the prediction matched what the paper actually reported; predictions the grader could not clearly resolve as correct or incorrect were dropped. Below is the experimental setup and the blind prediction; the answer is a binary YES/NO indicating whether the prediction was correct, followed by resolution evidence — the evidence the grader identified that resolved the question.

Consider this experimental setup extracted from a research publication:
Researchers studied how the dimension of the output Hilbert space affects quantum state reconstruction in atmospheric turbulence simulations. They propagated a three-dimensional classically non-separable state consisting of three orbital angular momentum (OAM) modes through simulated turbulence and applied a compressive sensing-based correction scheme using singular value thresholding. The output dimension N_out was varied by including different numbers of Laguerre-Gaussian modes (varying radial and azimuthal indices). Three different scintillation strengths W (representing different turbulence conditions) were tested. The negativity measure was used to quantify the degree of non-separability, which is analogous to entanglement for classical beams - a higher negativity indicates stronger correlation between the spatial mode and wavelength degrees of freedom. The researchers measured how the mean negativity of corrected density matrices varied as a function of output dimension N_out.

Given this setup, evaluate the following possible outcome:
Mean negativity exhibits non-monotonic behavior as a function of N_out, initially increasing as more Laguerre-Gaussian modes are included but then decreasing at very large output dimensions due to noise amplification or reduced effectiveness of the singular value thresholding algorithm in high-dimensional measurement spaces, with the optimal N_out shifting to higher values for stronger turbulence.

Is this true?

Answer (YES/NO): NO